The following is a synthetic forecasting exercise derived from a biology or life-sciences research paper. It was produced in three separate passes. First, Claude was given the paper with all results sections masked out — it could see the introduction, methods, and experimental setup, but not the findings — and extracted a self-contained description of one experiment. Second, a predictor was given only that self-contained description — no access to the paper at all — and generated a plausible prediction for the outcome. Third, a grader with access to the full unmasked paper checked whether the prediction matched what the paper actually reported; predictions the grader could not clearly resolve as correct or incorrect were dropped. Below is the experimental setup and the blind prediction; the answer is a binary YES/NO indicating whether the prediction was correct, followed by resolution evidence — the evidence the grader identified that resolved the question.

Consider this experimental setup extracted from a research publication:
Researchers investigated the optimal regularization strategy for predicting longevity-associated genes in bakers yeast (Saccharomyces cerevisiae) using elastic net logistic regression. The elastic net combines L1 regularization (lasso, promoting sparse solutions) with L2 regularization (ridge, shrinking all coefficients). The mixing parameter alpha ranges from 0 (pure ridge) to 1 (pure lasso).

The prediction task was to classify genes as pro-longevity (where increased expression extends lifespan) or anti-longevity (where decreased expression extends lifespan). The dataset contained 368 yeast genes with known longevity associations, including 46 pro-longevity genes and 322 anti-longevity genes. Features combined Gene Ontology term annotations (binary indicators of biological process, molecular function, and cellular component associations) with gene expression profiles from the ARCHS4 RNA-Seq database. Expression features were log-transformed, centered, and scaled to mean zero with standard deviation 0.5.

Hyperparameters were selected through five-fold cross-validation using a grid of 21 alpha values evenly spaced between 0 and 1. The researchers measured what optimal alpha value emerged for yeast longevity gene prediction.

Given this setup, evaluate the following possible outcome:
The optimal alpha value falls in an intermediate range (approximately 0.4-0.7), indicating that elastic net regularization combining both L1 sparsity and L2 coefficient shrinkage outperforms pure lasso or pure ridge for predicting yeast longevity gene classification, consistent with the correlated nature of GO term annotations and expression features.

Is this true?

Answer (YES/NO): YES